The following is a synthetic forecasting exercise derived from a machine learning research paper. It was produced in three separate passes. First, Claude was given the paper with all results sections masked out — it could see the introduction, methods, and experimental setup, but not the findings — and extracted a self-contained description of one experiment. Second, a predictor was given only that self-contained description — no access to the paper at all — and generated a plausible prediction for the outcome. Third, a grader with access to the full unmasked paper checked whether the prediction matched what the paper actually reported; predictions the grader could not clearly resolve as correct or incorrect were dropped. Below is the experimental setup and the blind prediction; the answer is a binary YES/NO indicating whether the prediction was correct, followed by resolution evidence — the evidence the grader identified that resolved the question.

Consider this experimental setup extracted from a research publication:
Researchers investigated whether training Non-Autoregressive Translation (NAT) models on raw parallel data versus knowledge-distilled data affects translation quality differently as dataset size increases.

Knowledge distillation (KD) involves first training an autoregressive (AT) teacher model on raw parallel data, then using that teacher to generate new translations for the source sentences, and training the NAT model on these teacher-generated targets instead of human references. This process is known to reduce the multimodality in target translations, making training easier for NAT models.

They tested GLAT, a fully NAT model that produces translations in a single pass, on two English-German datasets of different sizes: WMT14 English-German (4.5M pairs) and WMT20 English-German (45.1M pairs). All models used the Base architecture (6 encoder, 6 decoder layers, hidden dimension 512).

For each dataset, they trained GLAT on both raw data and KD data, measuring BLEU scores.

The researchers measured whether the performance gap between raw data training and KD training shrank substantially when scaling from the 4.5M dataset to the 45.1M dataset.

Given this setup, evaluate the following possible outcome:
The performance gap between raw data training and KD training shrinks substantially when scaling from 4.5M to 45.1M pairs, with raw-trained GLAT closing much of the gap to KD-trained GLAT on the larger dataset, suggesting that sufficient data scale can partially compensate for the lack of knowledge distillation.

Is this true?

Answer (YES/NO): NO